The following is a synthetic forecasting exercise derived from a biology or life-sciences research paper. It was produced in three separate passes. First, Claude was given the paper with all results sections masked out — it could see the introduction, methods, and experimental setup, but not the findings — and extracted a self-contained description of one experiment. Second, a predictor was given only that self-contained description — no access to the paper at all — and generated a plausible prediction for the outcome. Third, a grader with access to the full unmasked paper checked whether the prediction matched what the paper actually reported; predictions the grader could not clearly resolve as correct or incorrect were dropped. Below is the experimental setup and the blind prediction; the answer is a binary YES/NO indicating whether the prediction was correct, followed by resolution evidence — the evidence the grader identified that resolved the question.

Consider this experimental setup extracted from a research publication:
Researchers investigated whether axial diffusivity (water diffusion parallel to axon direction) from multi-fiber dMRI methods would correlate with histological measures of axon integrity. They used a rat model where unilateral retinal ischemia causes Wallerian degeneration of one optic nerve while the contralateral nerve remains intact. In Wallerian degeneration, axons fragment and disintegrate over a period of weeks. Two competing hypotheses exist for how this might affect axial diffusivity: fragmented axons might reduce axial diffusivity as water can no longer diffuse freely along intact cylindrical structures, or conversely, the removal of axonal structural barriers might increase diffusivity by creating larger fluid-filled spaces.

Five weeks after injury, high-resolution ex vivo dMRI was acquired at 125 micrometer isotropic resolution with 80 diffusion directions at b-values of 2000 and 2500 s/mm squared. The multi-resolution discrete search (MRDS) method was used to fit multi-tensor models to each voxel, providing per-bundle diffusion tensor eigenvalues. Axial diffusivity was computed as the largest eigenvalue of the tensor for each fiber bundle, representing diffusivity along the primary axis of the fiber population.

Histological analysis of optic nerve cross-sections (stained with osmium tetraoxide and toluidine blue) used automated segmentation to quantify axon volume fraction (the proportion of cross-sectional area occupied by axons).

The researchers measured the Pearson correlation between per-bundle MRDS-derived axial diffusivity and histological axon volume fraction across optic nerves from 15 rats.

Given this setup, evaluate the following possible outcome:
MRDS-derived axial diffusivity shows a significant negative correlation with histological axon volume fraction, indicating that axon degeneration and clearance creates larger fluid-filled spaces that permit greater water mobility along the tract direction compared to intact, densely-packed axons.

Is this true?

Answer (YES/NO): NO